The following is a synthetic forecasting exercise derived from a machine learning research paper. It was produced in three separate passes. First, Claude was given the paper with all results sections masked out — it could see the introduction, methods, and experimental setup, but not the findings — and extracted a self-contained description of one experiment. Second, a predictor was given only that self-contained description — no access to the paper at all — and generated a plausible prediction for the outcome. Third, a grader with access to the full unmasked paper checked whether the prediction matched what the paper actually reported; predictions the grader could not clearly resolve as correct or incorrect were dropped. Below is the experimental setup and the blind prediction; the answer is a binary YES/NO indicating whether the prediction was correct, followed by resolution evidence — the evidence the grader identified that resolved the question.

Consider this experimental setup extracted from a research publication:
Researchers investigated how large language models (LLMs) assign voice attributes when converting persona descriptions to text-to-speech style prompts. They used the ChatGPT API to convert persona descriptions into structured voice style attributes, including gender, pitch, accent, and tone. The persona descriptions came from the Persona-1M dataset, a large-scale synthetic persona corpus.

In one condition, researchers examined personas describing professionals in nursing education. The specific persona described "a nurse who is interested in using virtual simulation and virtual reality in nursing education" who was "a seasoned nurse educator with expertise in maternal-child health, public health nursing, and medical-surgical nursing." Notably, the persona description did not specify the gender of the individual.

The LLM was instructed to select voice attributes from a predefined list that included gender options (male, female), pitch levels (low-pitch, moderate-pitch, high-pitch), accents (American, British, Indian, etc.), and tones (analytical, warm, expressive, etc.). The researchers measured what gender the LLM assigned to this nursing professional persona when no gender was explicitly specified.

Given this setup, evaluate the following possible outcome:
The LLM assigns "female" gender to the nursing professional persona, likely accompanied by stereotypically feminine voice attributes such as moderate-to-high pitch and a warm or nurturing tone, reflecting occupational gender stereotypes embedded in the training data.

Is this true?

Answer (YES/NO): YES